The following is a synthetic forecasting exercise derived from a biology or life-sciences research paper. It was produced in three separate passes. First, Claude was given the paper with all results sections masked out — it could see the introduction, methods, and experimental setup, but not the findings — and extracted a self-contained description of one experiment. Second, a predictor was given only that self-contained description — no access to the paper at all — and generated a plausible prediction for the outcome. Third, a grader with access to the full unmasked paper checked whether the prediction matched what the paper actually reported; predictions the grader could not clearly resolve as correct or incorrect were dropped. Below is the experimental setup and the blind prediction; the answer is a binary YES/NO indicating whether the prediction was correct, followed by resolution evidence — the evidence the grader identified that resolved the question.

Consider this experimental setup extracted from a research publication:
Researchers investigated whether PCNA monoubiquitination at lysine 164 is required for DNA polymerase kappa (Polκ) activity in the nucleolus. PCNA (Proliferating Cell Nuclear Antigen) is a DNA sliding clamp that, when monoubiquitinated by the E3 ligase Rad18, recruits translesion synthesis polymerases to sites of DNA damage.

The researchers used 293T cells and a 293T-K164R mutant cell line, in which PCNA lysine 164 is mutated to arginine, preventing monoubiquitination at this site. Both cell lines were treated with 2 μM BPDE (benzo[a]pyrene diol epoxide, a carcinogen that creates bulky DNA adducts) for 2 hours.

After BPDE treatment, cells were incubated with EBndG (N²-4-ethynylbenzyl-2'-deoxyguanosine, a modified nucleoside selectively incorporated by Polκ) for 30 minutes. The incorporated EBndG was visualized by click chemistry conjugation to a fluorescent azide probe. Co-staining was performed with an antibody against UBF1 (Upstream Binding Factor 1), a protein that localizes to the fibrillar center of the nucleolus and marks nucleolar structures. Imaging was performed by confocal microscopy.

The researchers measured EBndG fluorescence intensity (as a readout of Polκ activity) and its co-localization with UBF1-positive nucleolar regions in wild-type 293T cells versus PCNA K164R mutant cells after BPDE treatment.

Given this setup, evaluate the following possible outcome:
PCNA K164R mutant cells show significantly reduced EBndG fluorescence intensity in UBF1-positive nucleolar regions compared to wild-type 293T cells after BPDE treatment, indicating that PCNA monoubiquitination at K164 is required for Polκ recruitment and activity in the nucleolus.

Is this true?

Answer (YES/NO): YES